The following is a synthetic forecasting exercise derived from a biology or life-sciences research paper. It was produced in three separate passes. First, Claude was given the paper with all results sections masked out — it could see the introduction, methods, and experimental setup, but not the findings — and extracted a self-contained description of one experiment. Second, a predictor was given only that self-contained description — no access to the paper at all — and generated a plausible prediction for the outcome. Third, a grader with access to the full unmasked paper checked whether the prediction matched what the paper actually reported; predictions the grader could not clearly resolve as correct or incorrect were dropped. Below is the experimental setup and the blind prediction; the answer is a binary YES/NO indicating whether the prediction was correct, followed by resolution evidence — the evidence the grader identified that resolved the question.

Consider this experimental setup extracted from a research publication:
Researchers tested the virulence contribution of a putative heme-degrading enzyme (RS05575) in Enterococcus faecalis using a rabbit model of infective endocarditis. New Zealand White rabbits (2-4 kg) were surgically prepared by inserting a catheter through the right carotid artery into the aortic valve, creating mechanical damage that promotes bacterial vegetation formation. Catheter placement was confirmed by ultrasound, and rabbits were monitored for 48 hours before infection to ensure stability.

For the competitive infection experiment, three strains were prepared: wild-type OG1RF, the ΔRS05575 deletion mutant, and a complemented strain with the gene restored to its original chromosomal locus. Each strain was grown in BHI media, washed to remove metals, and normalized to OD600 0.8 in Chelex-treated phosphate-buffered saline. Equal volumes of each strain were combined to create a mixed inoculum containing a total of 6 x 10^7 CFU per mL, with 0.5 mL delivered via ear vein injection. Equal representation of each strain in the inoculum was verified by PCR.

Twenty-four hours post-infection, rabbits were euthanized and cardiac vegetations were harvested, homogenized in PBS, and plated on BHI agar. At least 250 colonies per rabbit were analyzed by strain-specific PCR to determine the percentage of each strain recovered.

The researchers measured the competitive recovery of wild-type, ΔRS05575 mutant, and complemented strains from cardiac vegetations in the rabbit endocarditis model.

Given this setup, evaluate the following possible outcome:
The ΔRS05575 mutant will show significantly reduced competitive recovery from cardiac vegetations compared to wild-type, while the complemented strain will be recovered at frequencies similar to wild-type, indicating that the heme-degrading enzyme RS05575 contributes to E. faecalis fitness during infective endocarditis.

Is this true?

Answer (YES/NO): NO